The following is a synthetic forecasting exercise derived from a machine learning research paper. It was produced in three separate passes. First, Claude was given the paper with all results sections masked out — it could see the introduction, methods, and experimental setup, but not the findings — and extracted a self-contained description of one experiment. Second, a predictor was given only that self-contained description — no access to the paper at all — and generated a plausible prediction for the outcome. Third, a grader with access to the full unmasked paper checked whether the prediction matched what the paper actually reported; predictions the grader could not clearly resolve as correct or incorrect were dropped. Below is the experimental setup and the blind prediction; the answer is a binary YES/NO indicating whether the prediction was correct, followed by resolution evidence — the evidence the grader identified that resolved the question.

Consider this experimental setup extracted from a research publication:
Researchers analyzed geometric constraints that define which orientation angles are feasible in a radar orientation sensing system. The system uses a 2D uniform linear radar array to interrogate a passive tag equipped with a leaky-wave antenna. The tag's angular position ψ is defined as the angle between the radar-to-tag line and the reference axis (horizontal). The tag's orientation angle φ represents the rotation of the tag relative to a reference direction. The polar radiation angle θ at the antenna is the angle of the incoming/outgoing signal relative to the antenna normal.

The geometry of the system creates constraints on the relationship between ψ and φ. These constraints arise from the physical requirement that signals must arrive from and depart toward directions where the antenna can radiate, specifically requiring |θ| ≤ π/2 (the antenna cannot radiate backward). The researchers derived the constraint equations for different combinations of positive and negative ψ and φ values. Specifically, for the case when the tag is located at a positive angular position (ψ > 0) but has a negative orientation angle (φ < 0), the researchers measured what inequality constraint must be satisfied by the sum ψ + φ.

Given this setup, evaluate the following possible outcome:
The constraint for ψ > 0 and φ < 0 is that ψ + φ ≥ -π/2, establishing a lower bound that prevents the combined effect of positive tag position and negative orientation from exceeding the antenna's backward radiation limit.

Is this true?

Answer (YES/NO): NO